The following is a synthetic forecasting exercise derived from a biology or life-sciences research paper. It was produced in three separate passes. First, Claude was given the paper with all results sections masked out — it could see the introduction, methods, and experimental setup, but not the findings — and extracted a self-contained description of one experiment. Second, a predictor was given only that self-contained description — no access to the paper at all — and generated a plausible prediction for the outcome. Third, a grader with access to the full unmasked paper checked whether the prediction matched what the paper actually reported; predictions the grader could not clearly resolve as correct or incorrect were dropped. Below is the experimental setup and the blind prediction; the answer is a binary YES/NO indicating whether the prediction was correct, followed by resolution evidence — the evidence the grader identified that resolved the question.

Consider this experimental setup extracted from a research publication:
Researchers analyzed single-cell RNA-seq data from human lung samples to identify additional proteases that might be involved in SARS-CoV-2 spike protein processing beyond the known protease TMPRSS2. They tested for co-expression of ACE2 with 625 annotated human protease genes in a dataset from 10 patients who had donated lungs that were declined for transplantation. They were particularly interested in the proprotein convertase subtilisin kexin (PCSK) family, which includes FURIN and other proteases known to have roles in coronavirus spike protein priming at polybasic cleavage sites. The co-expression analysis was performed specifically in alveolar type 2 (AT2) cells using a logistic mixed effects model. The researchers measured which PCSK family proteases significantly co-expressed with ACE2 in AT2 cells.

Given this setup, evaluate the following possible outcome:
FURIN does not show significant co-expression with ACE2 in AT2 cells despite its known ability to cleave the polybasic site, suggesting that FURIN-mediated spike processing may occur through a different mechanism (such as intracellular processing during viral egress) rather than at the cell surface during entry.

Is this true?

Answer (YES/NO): NO